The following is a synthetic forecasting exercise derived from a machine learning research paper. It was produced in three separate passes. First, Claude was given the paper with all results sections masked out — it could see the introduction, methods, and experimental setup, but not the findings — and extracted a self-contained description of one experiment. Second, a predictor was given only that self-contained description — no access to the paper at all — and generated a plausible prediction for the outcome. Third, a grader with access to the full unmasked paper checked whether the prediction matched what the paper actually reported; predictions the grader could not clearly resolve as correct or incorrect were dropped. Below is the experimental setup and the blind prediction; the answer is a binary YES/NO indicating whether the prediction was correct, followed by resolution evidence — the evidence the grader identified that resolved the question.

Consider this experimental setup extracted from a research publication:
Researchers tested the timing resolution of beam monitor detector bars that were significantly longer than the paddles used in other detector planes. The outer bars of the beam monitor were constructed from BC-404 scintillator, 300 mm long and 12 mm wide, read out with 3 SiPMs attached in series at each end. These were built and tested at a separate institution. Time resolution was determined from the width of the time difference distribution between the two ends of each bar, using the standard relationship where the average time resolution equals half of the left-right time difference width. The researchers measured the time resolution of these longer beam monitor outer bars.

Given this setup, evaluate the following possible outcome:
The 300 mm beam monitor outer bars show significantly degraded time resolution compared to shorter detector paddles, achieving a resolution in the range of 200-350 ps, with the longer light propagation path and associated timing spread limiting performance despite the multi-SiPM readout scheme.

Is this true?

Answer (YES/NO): NO